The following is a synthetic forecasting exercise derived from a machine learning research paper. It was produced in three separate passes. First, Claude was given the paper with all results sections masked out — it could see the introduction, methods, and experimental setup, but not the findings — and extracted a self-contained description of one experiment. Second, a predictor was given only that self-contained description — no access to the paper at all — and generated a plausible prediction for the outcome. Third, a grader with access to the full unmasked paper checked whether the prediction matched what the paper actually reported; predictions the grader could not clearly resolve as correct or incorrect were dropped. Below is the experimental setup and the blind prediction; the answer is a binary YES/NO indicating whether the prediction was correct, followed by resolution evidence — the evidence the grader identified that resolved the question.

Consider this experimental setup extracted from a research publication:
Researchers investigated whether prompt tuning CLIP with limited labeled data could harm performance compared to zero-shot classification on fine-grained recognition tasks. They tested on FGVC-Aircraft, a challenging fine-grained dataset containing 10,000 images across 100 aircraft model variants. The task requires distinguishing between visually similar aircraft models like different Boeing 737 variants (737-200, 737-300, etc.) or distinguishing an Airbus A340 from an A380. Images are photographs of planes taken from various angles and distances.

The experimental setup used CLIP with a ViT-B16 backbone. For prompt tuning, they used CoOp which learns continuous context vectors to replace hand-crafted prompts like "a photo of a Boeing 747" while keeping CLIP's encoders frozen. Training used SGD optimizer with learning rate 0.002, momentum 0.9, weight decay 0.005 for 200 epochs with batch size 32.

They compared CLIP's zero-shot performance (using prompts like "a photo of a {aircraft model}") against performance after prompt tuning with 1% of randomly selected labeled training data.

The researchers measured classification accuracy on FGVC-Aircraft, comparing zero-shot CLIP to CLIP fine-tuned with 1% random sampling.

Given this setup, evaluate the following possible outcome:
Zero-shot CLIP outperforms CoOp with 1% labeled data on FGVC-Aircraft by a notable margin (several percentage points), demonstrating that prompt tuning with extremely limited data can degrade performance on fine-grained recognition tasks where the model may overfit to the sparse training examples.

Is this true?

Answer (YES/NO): YES